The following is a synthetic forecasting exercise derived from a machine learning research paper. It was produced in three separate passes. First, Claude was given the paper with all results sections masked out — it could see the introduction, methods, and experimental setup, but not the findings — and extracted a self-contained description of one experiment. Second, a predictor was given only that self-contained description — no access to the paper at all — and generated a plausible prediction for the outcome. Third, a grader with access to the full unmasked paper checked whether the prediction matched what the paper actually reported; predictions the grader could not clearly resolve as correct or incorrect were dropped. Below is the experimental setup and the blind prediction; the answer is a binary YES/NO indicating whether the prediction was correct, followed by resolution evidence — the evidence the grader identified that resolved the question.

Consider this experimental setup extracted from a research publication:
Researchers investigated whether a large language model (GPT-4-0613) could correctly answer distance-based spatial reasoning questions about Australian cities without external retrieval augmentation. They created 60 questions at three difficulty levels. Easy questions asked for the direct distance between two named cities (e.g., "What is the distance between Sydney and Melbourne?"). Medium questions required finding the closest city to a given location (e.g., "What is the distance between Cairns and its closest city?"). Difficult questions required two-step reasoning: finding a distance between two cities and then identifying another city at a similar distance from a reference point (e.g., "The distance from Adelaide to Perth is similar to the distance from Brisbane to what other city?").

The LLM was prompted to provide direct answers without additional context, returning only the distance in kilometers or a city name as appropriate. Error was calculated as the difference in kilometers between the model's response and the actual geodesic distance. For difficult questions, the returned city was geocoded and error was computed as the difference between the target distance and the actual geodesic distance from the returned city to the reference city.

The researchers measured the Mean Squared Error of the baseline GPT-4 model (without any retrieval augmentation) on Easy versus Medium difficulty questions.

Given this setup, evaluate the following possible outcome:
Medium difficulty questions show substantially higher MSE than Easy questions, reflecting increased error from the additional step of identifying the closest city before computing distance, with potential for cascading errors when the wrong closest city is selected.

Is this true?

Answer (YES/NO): NO